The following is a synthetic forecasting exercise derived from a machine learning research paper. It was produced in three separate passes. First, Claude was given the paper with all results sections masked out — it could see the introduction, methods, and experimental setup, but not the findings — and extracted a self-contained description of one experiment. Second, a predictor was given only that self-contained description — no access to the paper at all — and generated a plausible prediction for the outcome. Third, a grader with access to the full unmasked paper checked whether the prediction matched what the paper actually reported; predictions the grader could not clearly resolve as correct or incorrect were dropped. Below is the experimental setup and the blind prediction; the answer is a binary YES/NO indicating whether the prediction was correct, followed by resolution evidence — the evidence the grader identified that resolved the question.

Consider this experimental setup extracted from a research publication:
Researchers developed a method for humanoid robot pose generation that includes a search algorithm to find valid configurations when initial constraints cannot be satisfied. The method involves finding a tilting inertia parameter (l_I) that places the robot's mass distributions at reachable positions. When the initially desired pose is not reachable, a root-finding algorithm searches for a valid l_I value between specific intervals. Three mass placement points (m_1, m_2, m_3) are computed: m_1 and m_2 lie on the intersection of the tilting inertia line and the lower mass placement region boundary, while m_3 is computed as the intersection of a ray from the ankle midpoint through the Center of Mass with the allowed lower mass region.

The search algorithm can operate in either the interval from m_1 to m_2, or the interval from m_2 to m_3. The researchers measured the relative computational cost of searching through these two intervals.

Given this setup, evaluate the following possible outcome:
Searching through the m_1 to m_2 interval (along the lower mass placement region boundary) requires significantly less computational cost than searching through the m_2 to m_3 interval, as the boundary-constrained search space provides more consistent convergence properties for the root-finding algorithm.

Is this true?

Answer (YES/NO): NO